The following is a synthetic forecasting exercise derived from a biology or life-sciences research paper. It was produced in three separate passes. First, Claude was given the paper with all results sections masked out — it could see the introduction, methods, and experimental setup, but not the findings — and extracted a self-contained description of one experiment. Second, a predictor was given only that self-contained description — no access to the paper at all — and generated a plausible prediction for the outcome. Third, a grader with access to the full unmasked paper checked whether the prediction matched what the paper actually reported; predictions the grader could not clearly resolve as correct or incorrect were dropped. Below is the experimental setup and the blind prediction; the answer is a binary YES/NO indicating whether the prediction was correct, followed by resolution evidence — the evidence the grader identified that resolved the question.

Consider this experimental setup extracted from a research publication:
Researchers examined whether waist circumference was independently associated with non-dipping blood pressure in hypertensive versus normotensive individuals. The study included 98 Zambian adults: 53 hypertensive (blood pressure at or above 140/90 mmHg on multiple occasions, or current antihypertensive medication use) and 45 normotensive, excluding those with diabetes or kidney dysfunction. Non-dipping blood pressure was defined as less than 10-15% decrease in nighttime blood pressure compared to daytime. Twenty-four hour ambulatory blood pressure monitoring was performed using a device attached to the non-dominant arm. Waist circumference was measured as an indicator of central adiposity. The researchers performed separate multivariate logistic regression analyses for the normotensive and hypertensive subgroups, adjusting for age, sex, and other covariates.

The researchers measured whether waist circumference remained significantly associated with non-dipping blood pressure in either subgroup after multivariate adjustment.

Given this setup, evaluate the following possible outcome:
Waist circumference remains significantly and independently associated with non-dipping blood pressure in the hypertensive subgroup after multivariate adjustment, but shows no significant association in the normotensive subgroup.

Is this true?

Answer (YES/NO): NO